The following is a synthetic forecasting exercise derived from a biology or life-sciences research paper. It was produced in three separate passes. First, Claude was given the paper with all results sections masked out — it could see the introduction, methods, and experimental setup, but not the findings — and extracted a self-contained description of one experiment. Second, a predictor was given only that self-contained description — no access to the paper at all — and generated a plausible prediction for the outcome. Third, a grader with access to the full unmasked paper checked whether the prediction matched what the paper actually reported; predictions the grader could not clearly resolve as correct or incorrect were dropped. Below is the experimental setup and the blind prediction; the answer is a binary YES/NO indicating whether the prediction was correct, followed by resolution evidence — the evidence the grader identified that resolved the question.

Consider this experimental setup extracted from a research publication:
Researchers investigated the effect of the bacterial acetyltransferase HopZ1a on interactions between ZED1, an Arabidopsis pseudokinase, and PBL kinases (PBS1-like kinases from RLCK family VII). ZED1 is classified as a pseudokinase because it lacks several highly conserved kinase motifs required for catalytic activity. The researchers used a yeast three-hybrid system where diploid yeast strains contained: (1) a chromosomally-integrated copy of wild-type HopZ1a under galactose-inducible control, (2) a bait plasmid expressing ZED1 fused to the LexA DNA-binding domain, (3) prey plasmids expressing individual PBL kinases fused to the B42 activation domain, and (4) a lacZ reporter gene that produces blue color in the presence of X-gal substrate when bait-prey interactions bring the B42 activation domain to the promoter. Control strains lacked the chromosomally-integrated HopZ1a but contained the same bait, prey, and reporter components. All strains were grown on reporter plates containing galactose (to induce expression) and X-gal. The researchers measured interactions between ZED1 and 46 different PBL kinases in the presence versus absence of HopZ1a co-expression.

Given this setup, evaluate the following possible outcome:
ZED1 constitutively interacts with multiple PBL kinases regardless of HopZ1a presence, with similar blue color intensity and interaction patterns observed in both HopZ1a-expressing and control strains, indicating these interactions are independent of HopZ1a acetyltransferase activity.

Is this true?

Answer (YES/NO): NO